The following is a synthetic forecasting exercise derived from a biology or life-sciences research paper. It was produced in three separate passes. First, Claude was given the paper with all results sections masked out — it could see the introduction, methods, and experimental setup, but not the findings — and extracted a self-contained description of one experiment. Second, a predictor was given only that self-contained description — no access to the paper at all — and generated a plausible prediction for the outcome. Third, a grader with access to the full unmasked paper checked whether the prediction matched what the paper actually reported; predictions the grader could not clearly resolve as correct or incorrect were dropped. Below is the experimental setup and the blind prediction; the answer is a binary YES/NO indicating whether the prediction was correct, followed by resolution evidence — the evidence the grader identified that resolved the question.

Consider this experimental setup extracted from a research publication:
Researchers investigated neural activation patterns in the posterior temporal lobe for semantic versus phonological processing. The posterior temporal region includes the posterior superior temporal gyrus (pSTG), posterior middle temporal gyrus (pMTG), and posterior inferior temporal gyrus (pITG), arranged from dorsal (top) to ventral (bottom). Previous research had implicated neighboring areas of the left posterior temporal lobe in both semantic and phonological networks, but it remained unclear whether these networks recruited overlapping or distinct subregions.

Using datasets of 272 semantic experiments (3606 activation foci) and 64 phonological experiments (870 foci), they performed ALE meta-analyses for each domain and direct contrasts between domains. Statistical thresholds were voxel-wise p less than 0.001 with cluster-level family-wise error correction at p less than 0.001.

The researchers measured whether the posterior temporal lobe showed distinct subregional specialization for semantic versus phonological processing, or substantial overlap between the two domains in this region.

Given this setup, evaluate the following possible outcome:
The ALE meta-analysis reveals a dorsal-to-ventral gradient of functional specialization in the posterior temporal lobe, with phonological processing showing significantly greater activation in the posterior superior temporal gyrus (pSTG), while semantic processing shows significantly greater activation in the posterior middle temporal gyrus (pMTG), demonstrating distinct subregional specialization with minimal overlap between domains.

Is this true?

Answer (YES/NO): NO